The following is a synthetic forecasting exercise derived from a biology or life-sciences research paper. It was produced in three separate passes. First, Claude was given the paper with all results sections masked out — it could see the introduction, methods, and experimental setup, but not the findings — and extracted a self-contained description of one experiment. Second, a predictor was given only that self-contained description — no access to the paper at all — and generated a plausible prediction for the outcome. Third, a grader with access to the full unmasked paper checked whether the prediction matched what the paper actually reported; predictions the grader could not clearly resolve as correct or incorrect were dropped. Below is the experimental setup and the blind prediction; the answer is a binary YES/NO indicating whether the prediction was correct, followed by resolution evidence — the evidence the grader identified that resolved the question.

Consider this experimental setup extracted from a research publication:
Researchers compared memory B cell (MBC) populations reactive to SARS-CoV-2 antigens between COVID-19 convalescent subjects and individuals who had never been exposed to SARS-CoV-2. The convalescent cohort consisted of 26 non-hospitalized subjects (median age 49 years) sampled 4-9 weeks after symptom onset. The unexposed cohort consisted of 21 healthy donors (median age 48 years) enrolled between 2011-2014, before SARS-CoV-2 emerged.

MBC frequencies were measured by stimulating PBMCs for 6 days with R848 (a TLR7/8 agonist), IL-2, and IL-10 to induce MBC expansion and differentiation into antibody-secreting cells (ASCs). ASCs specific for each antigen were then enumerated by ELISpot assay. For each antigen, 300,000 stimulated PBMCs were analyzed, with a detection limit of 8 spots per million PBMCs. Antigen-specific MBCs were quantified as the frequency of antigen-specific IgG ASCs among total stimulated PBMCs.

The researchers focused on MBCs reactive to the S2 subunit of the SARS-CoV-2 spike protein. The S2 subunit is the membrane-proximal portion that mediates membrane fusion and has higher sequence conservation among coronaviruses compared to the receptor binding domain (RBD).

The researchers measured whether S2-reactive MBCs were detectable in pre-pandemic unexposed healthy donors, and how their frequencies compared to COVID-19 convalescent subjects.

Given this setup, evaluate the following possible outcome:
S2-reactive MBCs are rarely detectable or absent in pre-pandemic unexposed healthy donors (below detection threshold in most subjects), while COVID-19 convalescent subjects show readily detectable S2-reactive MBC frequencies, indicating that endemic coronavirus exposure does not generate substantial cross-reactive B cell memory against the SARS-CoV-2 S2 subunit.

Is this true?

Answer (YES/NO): YES